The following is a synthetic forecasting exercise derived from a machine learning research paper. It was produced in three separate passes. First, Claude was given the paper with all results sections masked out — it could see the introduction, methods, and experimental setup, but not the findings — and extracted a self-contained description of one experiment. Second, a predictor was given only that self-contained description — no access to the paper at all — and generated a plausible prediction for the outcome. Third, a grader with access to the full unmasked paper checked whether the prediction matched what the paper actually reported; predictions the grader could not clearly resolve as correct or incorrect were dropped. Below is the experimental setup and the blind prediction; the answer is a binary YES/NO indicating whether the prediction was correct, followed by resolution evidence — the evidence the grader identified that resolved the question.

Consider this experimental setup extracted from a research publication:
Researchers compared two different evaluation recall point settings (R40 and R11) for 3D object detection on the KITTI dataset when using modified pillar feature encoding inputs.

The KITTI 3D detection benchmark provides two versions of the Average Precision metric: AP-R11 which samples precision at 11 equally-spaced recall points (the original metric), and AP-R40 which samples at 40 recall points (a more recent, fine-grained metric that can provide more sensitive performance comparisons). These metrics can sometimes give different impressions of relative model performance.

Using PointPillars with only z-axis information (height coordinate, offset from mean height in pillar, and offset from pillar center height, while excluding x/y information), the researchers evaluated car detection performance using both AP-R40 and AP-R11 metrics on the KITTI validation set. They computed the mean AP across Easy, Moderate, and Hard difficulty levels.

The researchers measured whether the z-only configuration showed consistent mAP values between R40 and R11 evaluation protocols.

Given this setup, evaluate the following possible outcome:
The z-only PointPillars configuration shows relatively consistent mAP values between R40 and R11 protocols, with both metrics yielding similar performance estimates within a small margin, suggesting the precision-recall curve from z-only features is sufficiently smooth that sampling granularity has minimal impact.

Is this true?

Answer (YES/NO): YES